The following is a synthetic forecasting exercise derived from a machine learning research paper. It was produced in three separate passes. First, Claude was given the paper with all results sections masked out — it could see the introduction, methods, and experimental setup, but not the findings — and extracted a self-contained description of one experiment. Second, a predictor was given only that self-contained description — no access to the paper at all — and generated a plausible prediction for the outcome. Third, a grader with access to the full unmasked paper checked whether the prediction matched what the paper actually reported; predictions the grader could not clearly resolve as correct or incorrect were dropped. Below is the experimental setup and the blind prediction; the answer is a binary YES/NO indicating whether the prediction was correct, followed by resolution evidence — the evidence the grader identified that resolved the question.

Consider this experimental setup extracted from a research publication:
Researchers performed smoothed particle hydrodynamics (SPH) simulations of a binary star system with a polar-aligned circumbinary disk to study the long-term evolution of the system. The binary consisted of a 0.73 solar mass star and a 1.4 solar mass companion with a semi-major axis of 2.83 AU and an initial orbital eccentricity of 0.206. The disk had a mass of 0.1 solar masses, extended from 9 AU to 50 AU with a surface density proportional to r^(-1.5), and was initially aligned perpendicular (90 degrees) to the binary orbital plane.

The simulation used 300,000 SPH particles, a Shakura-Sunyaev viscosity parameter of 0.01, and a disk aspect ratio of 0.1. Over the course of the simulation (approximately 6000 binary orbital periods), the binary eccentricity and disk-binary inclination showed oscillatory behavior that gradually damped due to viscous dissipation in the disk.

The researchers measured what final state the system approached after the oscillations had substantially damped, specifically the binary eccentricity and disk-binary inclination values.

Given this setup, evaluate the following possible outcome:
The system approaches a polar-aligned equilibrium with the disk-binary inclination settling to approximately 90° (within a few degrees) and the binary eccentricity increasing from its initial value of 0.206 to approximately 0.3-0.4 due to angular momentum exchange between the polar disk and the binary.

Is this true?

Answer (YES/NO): NO